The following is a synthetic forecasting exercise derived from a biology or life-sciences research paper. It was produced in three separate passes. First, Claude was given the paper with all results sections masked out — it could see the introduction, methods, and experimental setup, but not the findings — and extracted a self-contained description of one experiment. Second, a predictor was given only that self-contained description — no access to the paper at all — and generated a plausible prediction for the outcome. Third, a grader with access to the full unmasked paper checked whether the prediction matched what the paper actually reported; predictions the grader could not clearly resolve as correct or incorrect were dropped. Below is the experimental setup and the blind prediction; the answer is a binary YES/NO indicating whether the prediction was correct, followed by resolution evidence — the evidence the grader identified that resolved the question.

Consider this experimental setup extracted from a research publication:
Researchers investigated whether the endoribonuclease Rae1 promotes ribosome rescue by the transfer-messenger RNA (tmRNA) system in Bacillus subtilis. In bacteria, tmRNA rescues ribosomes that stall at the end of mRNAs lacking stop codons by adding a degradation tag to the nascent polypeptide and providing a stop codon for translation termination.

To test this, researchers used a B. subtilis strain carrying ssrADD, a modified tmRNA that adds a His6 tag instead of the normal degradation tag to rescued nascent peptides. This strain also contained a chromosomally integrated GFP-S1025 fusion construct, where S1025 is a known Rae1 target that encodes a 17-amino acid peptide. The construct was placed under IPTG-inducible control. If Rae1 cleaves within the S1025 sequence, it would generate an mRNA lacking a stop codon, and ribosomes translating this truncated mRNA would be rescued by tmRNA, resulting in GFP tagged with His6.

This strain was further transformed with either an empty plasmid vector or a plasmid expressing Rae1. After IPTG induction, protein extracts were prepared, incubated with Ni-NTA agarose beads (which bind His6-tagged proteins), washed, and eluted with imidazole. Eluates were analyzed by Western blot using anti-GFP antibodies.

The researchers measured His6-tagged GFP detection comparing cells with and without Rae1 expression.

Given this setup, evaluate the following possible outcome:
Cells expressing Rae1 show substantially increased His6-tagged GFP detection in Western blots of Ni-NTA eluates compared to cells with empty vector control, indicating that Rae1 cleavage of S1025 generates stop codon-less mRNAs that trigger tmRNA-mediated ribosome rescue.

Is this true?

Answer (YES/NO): YES